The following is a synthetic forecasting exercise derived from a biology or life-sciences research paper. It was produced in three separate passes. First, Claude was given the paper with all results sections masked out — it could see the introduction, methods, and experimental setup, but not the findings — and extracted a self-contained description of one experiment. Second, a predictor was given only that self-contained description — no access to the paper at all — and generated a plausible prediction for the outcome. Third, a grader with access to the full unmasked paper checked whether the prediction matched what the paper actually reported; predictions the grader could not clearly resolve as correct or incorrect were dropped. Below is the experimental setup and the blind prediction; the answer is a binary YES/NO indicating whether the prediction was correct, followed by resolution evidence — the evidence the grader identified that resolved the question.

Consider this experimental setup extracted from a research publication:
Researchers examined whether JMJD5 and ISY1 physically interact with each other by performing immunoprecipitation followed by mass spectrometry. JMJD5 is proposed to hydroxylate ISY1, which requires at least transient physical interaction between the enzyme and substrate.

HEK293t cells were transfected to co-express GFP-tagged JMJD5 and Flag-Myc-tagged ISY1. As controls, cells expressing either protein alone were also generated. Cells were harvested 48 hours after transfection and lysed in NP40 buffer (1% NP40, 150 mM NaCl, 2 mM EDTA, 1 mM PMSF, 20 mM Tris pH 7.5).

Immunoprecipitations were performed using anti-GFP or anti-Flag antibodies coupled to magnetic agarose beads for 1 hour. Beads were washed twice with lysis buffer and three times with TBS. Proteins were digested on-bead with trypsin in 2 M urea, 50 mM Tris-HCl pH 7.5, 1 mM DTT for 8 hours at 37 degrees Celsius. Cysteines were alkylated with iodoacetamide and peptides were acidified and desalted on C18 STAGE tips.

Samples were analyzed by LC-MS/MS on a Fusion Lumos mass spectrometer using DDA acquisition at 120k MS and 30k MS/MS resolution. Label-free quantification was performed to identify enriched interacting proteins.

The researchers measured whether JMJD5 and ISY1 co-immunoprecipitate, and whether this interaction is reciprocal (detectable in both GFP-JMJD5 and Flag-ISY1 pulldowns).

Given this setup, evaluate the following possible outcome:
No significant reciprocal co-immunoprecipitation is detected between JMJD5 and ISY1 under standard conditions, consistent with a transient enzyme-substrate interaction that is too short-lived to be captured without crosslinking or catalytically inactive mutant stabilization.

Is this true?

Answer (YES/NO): NO